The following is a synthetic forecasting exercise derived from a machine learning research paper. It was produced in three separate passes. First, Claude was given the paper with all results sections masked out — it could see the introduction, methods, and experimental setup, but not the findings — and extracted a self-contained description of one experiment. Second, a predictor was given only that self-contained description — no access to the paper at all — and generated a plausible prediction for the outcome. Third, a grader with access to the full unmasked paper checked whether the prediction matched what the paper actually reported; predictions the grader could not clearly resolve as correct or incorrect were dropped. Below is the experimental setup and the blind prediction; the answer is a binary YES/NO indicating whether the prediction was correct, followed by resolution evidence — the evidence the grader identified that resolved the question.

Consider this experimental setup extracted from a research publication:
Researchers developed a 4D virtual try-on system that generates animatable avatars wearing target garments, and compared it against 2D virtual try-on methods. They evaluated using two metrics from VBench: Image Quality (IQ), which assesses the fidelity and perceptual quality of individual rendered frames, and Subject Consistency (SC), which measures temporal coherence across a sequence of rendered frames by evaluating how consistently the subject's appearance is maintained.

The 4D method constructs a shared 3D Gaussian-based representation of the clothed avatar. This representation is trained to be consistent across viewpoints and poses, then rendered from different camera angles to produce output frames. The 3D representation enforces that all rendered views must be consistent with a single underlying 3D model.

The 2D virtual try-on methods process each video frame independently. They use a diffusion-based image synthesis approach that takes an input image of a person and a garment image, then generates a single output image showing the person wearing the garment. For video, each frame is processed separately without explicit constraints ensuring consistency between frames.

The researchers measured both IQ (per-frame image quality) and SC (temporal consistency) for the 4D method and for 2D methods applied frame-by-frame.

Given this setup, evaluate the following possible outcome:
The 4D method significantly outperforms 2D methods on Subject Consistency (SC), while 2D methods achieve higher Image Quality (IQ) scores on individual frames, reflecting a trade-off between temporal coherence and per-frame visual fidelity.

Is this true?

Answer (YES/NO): NO